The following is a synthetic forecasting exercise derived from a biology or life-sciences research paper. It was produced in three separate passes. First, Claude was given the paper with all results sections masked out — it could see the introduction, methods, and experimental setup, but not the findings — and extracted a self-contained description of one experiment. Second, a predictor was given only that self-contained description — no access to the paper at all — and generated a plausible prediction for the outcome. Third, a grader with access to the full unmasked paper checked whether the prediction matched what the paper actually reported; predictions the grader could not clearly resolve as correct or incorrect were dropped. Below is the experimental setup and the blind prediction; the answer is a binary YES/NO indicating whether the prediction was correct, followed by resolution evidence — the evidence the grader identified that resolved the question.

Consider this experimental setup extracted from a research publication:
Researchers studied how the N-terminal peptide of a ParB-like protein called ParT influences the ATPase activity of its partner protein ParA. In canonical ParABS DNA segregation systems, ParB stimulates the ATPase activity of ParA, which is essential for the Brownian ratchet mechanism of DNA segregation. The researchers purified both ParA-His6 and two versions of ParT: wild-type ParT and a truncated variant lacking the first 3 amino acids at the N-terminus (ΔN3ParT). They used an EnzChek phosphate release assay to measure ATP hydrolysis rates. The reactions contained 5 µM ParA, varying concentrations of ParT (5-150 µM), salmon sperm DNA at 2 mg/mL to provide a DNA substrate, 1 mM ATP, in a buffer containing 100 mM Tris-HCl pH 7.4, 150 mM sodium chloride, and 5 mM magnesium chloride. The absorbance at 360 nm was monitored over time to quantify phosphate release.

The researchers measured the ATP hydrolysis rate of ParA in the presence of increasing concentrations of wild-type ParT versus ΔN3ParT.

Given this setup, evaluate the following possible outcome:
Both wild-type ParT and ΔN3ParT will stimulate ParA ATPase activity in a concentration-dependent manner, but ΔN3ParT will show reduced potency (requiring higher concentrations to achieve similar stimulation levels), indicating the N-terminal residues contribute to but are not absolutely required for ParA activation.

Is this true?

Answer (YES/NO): NO